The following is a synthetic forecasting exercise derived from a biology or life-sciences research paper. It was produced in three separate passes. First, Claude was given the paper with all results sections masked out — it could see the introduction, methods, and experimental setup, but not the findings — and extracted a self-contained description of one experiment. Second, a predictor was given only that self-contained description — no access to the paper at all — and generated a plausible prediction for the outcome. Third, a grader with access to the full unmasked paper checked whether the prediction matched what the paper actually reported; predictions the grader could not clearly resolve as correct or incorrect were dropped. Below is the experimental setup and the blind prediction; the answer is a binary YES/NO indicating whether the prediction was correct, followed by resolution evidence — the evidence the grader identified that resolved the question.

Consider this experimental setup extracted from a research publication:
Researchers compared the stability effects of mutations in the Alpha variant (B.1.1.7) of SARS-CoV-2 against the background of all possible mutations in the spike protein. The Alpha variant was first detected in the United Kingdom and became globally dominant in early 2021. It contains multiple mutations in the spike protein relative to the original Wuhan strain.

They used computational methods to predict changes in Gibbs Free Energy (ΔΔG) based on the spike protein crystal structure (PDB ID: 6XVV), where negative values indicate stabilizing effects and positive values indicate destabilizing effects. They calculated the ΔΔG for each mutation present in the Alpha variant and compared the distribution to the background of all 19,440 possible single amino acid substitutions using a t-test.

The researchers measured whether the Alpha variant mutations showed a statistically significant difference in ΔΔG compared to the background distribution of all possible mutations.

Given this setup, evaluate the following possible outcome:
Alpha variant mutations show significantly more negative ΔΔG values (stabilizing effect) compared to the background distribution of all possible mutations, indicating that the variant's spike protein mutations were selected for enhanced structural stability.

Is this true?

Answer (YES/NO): YES